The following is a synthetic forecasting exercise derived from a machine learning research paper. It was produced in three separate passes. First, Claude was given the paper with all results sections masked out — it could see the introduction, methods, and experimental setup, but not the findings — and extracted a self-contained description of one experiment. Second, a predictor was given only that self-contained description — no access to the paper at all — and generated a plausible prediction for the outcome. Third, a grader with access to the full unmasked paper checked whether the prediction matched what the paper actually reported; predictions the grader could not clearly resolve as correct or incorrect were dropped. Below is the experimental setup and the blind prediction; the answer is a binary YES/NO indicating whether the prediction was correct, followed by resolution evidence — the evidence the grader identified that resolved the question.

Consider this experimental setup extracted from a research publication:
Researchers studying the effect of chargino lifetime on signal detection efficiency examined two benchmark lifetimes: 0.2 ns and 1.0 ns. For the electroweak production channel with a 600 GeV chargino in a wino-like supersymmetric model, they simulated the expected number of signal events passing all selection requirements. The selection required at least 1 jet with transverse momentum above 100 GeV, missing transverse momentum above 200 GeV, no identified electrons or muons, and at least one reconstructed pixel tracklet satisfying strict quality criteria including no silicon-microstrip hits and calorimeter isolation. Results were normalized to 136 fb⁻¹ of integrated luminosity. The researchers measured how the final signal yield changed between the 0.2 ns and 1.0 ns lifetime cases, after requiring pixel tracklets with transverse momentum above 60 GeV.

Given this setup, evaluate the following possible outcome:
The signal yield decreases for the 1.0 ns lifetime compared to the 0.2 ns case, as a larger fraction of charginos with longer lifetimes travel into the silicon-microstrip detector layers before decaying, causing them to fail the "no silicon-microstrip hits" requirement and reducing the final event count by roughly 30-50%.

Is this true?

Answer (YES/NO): NO